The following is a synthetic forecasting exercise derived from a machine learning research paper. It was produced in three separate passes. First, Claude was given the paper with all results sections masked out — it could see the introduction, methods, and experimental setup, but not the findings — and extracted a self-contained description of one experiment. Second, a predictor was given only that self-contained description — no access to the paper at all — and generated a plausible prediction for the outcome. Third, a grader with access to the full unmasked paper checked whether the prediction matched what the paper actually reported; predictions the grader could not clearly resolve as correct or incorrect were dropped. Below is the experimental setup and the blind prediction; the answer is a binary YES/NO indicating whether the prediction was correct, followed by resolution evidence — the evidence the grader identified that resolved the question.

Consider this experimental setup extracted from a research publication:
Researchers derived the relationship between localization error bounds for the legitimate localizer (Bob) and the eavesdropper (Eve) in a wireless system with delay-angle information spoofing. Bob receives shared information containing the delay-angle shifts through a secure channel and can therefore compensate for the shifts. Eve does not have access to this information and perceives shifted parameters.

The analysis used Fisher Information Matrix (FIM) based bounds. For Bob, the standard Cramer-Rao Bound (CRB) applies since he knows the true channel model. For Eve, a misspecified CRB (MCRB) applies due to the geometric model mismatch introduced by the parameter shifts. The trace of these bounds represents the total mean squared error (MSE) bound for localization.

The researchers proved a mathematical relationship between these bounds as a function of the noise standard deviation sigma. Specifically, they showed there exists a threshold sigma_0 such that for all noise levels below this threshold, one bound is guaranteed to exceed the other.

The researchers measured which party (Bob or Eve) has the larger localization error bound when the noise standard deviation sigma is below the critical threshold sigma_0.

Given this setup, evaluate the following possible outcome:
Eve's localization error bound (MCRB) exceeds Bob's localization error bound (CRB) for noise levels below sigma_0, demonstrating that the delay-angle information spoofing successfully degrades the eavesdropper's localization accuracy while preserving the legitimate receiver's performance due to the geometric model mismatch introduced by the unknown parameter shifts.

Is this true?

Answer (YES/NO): YES